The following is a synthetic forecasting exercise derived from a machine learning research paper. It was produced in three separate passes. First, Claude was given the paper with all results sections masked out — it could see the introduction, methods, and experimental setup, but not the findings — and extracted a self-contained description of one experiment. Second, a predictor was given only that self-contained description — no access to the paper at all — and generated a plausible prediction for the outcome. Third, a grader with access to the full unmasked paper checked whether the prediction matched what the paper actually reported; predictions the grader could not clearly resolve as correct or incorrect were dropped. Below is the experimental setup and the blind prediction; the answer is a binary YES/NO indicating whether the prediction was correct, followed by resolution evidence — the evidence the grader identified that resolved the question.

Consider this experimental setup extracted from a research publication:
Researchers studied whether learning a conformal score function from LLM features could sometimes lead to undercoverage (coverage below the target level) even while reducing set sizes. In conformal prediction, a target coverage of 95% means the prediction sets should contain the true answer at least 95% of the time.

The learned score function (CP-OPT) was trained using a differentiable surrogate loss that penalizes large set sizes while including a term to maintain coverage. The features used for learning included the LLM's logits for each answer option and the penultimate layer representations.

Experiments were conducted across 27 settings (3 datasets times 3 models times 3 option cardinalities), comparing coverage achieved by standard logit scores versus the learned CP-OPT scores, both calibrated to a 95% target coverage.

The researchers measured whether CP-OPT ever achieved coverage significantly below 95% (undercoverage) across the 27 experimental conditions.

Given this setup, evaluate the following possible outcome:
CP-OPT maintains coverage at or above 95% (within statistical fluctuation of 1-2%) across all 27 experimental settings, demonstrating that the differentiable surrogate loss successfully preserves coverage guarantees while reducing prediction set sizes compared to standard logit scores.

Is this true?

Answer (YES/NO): NO